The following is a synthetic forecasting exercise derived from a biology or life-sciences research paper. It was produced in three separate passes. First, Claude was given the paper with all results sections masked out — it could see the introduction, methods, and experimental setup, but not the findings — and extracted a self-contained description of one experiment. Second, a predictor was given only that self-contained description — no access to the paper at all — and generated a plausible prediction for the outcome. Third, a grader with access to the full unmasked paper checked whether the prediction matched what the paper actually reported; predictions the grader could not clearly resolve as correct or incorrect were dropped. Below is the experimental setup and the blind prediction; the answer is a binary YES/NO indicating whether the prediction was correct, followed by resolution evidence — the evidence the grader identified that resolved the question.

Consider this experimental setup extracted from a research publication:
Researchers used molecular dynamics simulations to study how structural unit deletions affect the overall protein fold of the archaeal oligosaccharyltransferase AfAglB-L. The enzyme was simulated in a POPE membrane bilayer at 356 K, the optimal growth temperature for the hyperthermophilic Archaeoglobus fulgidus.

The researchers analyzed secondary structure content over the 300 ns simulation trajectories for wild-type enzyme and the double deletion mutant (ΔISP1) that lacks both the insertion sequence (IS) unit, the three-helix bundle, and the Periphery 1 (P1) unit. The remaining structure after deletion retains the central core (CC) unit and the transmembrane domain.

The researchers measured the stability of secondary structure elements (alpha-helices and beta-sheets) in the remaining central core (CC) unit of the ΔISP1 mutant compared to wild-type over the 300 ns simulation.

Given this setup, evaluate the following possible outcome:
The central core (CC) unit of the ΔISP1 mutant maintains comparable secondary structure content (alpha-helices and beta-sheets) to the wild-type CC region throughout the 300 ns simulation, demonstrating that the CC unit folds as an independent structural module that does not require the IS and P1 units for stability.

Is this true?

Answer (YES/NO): NO